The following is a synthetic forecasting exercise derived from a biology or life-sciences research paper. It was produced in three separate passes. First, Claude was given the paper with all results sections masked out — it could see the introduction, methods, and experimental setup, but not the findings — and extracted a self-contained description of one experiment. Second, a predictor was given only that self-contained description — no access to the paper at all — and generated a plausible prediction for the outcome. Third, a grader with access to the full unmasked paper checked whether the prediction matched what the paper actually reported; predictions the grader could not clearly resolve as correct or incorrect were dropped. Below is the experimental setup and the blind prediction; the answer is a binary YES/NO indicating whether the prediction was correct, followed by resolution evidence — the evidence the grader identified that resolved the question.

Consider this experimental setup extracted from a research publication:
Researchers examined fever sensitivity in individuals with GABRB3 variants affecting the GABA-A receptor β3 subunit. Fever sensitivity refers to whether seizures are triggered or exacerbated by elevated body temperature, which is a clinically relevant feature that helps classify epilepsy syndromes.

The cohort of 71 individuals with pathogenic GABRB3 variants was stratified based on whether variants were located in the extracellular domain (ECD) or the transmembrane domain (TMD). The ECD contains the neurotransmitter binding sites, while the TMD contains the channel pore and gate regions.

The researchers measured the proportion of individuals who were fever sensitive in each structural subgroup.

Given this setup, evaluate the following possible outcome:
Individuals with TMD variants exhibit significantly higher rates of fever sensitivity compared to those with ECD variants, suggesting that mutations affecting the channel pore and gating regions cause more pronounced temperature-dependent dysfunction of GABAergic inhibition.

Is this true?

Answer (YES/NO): NO